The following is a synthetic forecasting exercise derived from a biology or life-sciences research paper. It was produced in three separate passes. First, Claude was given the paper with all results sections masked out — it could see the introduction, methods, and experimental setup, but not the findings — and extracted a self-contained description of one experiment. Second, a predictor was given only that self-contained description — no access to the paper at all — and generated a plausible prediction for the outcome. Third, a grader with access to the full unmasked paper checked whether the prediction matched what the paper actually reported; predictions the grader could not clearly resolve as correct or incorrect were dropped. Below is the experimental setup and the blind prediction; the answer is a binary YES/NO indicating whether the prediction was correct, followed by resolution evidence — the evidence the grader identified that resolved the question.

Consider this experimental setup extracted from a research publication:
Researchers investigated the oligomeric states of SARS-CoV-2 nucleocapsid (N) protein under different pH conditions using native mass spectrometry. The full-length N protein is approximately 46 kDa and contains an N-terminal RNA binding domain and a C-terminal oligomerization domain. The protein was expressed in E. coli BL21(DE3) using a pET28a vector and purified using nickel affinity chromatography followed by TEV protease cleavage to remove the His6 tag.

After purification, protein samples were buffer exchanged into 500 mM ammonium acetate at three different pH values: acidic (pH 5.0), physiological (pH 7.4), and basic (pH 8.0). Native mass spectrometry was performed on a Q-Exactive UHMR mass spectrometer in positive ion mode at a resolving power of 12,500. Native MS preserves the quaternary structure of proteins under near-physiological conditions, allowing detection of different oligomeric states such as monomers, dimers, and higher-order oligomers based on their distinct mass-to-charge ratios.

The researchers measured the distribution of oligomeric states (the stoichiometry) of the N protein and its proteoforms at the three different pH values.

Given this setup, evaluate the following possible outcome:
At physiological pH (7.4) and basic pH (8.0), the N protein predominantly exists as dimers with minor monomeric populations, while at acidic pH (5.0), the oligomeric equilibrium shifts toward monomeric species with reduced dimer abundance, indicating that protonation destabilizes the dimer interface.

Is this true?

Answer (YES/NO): NO